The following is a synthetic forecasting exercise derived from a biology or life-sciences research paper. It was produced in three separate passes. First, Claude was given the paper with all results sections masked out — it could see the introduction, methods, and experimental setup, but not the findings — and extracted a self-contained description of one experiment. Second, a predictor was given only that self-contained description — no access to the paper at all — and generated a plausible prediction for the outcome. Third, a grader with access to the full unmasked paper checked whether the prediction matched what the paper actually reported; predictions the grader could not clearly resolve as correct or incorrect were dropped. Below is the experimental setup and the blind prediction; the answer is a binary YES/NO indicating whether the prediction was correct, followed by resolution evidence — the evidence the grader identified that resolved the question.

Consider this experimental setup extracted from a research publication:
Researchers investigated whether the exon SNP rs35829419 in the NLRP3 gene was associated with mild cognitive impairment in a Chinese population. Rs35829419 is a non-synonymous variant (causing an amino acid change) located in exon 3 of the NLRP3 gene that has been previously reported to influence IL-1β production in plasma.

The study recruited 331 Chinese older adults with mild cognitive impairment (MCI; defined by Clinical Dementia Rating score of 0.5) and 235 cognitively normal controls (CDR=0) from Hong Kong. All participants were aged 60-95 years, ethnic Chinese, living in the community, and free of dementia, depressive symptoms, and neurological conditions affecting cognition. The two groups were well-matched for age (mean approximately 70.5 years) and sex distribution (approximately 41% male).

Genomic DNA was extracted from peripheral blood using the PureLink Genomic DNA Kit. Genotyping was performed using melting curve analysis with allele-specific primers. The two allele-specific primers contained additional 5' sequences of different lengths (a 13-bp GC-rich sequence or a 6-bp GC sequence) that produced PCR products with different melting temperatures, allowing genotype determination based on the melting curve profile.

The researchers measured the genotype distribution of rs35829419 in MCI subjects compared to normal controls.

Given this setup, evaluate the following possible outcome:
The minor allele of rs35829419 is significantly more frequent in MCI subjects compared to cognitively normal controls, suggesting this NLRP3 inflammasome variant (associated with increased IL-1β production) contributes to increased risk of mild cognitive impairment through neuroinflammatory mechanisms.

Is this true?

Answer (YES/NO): NO